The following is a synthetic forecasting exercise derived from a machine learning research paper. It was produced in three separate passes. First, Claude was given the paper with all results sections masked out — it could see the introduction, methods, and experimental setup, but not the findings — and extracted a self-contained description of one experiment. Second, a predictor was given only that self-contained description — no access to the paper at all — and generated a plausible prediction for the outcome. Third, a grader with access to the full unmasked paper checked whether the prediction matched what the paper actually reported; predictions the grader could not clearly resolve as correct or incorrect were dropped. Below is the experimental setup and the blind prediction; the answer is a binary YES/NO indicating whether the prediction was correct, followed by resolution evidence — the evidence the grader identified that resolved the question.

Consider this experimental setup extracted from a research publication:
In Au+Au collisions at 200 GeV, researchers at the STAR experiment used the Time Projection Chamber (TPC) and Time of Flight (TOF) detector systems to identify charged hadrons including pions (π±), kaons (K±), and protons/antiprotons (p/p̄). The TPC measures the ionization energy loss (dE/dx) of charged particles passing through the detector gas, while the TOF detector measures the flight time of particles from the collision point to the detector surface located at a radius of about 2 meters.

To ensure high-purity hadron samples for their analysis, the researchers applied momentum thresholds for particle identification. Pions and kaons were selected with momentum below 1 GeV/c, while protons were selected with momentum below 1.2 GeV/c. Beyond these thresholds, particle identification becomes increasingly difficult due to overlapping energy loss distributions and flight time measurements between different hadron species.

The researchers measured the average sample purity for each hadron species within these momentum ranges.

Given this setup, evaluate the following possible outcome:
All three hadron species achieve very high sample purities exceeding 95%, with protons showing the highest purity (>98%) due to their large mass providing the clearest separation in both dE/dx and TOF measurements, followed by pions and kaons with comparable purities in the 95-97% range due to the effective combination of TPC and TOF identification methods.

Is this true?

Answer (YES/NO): NO